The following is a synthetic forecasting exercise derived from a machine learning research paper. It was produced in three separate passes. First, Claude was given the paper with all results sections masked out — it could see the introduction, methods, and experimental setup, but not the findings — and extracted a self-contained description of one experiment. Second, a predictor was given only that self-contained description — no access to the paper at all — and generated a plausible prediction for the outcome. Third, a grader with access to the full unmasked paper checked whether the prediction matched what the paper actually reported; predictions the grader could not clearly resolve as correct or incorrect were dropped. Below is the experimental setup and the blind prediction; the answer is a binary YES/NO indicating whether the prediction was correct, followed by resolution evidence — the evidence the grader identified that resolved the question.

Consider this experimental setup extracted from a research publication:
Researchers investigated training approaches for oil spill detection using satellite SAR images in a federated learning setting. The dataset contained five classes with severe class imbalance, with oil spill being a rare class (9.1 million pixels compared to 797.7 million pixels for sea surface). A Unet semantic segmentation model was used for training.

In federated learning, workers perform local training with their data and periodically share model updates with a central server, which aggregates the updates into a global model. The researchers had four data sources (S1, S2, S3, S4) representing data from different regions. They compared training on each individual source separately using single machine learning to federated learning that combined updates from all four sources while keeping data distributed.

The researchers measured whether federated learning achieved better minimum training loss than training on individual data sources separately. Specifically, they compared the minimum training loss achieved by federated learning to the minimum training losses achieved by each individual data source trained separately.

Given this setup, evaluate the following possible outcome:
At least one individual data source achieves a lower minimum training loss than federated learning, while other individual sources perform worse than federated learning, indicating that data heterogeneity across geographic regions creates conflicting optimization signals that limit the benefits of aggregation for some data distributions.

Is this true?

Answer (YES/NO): NO